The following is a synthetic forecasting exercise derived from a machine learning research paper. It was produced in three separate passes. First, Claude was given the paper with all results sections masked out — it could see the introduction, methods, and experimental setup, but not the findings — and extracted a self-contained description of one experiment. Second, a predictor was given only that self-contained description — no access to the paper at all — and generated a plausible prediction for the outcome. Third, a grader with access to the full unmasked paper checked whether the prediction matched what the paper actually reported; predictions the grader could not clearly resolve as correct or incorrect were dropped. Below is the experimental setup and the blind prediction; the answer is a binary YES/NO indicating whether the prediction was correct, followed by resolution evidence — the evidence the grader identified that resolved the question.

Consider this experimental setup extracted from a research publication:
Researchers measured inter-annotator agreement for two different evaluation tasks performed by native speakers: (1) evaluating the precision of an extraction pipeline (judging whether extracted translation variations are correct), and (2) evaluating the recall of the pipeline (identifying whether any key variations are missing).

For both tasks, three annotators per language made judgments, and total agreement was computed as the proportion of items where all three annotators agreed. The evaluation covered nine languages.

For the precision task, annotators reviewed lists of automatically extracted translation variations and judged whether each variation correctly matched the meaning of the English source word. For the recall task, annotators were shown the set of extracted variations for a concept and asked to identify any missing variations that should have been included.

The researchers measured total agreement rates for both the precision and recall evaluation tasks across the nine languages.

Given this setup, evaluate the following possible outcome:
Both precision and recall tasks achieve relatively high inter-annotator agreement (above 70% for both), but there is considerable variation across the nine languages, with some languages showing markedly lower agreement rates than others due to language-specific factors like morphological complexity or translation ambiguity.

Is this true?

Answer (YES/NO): NO